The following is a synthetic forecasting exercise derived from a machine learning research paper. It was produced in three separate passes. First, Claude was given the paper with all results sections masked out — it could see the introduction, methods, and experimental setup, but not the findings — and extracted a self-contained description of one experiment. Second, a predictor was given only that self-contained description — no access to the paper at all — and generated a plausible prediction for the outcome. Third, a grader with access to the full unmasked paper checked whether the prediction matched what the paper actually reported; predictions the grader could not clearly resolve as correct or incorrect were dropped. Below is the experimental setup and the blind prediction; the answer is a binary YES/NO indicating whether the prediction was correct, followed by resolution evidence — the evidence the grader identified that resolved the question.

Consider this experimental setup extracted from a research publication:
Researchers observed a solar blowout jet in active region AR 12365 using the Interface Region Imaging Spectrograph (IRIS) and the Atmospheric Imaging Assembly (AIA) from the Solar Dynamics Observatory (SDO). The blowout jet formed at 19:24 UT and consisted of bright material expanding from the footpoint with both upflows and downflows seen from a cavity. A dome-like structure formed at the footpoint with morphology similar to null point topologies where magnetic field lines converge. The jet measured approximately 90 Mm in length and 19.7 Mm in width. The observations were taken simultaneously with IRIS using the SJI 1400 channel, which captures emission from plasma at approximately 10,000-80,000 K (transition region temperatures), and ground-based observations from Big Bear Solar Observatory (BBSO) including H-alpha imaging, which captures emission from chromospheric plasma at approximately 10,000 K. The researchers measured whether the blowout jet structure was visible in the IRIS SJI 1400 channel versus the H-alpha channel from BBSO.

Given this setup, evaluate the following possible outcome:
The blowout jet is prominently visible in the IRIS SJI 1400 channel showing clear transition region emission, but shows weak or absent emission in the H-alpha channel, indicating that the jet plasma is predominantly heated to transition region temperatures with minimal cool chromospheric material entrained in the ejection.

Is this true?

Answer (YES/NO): YES